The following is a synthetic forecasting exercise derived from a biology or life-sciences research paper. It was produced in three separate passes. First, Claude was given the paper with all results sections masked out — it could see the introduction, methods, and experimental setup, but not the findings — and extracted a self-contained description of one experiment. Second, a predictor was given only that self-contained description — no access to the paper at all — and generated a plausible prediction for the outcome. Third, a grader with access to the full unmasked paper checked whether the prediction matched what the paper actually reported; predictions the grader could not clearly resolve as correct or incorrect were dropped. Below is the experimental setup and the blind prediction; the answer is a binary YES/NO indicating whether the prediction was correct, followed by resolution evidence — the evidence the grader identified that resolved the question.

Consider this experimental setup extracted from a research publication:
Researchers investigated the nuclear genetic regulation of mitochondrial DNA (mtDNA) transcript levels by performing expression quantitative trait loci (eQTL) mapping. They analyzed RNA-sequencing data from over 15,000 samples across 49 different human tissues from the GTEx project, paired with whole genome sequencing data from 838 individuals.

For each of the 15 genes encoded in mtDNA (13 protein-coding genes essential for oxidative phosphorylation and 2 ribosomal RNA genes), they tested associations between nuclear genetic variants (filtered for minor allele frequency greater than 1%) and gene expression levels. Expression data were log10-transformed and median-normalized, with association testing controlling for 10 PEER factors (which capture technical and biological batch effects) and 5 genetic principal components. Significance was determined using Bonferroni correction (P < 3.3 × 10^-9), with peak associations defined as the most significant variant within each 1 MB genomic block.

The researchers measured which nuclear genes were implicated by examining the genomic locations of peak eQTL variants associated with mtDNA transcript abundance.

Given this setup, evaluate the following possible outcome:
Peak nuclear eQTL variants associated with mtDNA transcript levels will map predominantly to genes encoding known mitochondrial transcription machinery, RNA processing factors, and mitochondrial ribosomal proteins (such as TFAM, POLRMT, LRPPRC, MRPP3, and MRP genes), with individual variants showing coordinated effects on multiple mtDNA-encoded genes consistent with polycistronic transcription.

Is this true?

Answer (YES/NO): NO